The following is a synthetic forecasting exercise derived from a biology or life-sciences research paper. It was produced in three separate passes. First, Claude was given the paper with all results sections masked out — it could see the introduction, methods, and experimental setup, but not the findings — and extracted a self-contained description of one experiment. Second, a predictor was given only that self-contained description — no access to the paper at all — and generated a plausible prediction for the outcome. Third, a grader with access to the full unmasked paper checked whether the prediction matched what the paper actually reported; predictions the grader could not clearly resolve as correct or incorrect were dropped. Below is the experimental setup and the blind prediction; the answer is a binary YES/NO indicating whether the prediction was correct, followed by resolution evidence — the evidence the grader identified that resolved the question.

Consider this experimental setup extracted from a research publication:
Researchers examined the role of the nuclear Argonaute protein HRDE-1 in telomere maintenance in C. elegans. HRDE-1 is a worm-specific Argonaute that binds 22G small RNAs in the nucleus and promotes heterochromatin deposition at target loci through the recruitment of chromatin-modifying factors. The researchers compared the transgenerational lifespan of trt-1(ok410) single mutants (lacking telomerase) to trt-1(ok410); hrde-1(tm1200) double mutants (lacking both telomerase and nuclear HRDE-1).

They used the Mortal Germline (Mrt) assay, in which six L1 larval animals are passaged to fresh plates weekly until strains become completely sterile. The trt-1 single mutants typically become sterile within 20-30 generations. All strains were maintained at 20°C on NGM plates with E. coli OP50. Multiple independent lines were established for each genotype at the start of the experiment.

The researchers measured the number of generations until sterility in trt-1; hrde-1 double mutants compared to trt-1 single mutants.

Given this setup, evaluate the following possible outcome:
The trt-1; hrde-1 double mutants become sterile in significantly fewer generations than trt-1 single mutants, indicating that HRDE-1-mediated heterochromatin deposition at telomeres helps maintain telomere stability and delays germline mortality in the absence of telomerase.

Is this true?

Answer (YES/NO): YES